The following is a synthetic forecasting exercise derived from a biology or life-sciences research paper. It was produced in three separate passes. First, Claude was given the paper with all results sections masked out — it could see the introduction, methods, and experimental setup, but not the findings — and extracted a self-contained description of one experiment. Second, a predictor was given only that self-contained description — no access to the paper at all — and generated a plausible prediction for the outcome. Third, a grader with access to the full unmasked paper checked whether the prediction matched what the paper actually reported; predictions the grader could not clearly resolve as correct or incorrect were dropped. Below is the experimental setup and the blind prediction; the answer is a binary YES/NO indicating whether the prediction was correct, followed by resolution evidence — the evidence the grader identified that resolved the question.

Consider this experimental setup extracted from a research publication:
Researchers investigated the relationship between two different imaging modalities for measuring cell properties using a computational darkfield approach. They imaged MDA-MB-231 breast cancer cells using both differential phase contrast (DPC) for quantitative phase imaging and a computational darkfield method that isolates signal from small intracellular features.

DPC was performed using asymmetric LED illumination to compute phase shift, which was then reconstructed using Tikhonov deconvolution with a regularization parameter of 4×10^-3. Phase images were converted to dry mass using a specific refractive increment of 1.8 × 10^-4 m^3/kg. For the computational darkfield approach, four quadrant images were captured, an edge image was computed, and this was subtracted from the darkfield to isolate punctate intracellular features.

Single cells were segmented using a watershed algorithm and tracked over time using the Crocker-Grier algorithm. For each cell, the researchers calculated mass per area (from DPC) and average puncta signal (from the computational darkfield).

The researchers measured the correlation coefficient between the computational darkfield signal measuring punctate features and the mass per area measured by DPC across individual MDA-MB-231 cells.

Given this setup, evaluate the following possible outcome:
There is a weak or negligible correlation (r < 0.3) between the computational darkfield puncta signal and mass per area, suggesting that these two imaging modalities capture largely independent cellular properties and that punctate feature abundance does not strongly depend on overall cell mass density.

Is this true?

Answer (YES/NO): YES